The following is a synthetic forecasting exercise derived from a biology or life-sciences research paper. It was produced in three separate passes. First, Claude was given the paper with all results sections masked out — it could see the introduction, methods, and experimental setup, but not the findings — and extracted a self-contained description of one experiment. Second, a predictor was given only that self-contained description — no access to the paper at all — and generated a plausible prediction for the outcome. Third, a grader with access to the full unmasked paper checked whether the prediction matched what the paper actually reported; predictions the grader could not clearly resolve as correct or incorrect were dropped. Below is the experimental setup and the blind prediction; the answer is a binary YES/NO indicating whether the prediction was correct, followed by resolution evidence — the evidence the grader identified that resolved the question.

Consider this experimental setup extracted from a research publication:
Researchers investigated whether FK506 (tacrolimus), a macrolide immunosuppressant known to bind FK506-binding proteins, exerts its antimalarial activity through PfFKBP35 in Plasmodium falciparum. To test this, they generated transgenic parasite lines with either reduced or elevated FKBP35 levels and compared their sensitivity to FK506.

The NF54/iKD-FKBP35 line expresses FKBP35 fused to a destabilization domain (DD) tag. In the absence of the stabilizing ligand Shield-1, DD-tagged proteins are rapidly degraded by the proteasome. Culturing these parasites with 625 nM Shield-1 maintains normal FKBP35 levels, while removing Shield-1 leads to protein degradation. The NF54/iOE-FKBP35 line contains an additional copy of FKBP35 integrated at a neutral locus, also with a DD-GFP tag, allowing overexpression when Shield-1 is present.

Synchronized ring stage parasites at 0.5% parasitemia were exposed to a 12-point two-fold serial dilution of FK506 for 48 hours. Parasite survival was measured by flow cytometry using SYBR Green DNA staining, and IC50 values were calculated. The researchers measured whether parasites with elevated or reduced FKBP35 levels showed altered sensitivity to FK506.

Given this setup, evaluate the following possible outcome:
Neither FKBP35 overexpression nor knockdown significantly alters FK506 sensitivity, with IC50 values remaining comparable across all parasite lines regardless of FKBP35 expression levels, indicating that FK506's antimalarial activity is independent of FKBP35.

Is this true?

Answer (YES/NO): YES